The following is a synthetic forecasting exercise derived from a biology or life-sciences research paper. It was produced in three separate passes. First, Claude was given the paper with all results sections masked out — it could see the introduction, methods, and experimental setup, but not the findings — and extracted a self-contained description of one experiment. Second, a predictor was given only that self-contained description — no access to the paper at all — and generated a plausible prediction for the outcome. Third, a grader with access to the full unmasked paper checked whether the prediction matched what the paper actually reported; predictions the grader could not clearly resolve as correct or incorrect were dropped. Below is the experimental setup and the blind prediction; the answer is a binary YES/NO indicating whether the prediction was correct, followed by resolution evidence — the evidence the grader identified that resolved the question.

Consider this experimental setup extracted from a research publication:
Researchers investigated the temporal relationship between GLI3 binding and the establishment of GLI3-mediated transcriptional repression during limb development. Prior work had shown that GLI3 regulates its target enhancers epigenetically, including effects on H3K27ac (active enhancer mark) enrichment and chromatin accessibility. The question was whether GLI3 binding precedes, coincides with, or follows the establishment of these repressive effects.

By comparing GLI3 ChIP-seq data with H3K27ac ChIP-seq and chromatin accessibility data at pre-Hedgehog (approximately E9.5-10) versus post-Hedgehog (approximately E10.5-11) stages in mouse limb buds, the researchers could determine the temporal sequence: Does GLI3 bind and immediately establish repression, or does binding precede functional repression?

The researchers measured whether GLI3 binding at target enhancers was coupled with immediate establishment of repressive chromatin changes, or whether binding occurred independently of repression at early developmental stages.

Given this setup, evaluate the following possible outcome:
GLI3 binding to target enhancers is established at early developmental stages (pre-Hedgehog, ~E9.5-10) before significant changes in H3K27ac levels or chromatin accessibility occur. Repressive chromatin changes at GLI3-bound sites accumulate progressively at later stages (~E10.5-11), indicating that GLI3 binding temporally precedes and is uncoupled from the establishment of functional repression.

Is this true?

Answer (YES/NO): YES